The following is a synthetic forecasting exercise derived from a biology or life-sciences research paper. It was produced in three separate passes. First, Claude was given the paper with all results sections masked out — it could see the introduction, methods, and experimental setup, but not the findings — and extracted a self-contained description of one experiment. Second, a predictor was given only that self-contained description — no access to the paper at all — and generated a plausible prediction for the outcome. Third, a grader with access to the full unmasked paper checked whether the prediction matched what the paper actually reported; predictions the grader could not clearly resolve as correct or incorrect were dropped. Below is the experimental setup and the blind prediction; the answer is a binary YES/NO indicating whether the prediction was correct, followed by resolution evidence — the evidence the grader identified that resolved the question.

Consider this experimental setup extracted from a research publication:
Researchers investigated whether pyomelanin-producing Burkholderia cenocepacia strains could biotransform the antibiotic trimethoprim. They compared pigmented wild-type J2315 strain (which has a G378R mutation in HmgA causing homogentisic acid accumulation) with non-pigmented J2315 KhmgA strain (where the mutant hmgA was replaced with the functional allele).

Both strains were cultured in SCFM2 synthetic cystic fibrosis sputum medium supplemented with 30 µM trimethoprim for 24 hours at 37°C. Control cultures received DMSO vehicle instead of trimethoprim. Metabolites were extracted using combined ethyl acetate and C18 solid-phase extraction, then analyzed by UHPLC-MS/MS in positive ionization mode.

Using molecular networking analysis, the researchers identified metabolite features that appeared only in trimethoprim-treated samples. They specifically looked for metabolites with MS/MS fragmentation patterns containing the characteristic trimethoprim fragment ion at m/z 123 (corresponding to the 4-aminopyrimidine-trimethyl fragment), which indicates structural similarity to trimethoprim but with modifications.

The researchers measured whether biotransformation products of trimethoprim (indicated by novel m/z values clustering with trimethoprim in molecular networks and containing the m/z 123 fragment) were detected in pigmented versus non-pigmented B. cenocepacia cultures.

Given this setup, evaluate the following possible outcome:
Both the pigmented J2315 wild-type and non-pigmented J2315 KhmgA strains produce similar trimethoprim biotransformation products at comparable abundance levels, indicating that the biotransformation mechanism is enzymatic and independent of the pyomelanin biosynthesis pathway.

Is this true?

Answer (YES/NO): NO